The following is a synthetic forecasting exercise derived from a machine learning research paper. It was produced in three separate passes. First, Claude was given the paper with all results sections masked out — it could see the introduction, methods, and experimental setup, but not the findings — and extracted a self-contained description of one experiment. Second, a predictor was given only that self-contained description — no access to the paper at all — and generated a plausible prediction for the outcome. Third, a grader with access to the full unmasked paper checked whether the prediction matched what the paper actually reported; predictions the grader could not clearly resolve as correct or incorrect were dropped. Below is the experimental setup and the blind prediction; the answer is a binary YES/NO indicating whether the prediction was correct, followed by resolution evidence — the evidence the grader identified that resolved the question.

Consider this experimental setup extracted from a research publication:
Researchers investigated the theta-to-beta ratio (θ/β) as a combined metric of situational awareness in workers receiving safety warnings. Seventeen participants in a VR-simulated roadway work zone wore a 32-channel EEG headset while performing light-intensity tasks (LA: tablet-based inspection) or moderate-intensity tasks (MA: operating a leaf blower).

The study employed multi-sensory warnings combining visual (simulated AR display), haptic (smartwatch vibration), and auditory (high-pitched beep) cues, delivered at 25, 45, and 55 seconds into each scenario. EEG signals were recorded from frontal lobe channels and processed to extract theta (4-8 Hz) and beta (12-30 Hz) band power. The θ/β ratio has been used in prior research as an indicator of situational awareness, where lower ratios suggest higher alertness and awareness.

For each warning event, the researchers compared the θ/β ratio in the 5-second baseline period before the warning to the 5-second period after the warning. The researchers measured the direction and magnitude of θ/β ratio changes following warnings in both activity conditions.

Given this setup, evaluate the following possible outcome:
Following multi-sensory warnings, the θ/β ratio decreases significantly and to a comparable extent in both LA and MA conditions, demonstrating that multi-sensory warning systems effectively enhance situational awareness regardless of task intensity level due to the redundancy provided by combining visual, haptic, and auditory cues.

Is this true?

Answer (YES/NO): NO